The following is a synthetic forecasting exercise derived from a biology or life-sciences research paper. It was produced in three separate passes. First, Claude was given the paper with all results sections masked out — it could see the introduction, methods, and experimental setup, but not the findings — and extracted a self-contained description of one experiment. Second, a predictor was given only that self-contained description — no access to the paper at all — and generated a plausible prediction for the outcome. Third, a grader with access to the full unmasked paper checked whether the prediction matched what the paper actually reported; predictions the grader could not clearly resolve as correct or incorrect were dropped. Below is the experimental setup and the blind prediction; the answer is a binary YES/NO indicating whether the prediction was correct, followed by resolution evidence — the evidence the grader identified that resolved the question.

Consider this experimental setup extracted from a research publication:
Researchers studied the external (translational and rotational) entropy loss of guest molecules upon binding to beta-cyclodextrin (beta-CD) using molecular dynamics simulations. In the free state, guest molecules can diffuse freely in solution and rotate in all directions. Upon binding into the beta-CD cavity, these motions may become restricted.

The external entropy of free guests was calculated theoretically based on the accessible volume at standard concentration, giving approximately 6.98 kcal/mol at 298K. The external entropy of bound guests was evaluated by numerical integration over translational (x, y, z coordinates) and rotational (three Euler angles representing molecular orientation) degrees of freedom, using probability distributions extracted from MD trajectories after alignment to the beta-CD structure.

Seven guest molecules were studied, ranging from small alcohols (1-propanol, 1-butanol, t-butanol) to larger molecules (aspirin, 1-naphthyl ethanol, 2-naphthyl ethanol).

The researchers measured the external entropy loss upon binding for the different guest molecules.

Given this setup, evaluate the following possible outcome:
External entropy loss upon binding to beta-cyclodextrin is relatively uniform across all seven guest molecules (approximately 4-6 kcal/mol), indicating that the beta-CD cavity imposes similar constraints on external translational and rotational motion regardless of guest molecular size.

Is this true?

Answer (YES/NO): NO